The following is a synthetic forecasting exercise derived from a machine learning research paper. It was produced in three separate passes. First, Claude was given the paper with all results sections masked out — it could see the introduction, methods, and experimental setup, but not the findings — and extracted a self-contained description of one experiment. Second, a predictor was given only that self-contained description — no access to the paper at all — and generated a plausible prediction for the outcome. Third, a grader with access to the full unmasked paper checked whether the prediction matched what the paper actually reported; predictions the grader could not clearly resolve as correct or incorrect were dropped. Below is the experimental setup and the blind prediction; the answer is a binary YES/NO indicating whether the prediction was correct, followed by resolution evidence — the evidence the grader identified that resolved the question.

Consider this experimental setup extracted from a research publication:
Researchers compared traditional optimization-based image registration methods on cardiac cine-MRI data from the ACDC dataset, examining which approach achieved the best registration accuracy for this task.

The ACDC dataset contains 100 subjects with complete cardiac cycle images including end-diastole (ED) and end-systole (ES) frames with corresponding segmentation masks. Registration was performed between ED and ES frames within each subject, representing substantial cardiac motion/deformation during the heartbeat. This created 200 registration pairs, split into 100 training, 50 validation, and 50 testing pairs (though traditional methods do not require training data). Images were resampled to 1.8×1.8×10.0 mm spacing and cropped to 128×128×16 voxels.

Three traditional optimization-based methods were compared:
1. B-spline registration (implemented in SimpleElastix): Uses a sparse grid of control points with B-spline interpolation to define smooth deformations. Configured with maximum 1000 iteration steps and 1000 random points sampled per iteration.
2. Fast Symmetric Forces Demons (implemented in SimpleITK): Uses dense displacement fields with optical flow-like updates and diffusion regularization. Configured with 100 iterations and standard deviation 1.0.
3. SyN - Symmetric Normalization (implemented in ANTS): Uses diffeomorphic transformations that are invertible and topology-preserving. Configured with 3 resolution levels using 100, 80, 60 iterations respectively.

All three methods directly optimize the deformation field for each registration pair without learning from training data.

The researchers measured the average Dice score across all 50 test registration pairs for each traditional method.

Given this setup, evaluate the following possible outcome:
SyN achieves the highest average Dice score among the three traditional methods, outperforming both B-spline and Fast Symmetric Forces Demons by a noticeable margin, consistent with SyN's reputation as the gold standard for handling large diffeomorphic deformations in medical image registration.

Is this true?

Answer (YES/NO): NO